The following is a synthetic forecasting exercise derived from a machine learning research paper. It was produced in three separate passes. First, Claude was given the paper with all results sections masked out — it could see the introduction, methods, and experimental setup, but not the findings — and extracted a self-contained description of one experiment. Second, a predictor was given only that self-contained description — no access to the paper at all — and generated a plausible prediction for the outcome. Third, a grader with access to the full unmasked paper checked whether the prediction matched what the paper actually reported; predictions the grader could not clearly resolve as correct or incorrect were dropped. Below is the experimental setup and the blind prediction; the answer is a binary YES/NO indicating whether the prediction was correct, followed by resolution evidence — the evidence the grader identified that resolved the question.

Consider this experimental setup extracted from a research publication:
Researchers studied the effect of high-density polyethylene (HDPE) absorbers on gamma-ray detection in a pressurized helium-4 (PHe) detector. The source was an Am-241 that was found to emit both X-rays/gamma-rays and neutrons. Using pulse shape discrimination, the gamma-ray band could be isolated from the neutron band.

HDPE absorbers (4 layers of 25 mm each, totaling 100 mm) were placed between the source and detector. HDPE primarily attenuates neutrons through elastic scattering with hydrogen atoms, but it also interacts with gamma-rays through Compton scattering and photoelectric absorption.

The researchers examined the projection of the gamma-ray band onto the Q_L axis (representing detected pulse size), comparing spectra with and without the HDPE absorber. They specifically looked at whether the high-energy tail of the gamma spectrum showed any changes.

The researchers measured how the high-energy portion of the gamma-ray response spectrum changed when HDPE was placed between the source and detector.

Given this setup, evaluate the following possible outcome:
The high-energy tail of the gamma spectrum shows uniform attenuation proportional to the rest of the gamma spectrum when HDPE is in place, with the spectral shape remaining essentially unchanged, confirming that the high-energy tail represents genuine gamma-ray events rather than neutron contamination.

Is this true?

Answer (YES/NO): NO